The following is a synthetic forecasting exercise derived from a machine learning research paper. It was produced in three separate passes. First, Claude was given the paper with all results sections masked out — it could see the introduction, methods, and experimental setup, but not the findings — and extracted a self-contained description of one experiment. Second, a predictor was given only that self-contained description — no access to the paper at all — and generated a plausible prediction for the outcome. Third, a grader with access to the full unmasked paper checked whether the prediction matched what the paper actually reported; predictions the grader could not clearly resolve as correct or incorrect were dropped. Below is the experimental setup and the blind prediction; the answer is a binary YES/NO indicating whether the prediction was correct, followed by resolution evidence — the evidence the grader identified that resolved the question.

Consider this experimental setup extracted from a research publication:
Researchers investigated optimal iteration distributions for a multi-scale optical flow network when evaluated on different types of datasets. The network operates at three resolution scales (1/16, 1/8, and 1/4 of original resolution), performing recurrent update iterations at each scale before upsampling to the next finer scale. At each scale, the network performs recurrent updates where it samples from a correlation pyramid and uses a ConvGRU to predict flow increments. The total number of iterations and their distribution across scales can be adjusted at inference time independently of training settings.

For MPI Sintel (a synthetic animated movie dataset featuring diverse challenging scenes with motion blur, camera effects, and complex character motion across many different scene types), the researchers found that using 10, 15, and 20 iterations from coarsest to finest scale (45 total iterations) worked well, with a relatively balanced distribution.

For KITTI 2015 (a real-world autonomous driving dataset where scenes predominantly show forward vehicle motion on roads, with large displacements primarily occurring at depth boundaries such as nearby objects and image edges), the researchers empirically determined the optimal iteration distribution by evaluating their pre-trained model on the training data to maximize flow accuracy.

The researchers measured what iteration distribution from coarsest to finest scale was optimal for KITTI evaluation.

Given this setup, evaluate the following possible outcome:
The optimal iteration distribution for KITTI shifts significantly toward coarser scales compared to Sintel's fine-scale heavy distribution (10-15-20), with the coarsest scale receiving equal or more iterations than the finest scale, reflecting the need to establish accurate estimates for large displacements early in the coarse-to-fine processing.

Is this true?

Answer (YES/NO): NO